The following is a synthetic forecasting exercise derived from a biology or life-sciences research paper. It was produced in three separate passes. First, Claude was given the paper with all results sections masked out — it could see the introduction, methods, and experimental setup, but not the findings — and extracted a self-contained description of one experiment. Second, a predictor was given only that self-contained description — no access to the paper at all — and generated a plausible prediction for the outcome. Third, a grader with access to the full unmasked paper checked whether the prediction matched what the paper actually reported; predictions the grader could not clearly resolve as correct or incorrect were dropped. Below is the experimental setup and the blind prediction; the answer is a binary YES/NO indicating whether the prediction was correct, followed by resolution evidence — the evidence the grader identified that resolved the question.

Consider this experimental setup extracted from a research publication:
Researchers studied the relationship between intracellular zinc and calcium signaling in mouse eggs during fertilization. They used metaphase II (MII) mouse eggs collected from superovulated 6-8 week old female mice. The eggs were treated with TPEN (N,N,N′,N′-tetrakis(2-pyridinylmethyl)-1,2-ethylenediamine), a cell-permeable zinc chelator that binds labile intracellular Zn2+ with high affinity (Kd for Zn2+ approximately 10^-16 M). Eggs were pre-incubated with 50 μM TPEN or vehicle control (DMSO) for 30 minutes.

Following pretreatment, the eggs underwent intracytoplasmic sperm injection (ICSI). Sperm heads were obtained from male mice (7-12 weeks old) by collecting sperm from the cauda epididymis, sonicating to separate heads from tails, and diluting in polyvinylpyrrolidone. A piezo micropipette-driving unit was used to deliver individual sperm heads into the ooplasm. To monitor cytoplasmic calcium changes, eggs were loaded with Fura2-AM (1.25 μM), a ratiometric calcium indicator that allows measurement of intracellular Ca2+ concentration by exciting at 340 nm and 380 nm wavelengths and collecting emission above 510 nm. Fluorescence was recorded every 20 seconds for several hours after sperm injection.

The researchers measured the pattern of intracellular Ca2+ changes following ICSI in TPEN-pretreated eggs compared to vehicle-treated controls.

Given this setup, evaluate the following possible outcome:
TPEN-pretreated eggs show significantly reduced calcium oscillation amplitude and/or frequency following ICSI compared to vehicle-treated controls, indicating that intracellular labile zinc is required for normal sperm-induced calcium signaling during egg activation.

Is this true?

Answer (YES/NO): YES